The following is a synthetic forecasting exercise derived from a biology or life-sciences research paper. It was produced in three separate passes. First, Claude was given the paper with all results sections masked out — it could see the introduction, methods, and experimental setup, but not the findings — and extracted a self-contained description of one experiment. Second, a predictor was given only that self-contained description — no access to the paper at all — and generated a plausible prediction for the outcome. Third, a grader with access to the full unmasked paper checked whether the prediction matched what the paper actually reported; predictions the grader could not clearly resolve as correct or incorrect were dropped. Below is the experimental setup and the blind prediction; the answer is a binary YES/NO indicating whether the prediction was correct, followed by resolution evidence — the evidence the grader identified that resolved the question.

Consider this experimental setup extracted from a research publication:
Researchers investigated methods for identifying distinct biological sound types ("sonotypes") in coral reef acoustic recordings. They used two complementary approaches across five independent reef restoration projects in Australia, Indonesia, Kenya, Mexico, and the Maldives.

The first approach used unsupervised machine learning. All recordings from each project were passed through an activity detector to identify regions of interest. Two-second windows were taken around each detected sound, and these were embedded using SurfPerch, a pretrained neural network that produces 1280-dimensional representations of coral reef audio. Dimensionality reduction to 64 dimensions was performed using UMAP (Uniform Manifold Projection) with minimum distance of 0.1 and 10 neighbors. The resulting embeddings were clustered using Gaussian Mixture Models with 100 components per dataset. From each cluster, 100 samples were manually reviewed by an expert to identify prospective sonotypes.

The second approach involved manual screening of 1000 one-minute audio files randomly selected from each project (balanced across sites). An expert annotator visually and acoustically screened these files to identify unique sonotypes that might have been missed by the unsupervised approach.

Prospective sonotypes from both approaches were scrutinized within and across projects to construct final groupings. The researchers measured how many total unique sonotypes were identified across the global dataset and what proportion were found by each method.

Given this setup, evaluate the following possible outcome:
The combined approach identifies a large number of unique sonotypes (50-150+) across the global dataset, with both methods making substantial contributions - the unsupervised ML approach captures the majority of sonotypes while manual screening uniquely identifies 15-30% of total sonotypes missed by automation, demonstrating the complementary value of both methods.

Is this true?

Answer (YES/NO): NO